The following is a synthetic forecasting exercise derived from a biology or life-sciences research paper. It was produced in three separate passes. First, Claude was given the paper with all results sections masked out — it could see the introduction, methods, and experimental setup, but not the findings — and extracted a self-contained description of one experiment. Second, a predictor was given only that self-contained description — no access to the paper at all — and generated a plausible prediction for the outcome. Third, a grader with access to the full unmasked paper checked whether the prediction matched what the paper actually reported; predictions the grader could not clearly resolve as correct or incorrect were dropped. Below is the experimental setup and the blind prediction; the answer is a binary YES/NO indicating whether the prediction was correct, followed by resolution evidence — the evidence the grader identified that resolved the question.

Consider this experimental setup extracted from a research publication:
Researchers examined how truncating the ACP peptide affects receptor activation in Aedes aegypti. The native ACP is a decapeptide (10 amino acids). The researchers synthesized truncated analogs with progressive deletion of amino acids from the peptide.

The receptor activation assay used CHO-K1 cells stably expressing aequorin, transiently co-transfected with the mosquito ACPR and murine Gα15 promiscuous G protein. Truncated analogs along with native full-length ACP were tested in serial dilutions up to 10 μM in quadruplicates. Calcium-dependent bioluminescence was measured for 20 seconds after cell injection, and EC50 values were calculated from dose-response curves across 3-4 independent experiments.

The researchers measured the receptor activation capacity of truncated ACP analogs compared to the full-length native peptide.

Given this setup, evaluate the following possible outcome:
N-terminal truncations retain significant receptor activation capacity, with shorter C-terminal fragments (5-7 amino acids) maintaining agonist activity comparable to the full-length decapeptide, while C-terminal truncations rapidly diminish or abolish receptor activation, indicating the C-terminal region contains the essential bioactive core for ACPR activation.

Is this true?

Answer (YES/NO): NO